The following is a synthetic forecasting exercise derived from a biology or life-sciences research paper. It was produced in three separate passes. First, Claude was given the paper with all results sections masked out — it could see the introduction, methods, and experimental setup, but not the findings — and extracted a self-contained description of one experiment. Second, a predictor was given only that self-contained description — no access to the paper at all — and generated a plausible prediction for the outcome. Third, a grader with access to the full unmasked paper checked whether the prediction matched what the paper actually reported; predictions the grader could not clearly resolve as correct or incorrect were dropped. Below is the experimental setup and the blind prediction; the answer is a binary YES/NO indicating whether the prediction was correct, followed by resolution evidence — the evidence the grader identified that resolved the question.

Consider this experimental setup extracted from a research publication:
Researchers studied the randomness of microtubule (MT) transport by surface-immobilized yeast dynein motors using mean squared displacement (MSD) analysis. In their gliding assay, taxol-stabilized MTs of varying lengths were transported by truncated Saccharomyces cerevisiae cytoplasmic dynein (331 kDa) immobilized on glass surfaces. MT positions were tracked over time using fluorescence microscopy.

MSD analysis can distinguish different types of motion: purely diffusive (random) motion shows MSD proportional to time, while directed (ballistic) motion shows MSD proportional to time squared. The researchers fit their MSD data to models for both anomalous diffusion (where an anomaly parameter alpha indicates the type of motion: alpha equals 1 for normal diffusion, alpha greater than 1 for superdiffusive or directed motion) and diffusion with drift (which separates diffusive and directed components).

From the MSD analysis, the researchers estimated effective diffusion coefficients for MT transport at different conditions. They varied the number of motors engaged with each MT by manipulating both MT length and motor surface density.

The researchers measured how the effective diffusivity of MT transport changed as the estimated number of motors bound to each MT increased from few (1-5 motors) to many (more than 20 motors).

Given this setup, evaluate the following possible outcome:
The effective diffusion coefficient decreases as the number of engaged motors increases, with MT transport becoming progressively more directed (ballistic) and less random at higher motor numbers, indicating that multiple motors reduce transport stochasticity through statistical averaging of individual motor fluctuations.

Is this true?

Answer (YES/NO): YES